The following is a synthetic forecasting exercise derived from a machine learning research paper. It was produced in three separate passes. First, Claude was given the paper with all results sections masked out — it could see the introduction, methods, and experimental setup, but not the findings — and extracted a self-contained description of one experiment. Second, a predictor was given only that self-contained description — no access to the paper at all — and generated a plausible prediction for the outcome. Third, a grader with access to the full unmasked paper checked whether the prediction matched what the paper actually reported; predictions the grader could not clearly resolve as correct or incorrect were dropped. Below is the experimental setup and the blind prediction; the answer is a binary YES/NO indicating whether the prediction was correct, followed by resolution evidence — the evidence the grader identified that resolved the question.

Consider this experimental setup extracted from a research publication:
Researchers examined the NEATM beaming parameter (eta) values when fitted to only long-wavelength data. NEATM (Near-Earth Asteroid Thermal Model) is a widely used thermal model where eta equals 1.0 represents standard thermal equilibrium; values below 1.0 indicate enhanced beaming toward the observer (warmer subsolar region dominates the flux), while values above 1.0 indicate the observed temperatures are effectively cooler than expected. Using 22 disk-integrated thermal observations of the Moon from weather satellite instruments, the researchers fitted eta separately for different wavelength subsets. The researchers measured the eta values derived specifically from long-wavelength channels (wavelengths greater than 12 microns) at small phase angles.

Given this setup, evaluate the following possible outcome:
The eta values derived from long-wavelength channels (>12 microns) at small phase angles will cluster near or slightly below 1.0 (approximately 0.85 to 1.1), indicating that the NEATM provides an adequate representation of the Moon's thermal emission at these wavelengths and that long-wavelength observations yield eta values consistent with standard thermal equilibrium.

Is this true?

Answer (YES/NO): NO